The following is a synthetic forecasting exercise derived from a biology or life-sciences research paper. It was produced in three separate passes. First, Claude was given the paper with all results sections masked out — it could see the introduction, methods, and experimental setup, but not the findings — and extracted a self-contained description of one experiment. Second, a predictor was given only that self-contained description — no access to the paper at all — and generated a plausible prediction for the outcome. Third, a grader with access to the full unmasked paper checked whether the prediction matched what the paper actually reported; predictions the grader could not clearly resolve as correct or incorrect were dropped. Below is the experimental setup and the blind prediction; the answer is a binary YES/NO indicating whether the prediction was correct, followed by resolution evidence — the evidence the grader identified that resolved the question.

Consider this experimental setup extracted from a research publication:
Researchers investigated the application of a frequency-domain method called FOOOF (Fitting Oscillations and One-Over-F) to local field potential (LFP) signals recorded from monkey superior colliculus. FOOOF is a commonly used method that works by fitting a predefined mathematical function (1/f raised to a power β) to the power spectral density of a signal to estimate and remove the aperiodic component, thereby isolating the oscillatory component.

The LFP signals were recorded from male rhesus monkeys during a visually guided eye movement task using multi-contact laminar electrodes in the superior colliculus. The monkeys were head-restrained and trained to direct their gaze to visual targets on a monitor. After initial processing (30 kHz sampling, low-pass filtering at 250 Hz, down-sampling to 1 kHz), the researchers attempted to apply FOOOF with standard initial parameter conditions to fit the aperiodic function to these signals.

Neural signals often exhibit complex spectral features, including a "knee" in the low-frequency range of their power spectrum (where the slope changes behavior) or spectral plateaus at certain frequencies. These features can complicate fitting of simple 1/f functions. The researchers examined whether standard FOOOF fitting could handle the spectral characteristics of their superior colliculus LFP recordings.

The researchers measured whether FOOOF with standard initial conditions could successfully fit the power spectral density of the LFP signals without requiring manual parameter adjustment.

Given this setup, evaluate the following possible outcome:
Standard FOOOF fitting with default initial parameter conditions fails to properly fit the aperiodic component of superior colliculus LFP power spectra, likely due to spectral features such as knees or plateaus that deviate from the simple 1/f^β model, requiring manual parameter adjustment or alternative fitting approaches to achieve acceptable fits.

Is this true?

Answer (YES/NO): YES